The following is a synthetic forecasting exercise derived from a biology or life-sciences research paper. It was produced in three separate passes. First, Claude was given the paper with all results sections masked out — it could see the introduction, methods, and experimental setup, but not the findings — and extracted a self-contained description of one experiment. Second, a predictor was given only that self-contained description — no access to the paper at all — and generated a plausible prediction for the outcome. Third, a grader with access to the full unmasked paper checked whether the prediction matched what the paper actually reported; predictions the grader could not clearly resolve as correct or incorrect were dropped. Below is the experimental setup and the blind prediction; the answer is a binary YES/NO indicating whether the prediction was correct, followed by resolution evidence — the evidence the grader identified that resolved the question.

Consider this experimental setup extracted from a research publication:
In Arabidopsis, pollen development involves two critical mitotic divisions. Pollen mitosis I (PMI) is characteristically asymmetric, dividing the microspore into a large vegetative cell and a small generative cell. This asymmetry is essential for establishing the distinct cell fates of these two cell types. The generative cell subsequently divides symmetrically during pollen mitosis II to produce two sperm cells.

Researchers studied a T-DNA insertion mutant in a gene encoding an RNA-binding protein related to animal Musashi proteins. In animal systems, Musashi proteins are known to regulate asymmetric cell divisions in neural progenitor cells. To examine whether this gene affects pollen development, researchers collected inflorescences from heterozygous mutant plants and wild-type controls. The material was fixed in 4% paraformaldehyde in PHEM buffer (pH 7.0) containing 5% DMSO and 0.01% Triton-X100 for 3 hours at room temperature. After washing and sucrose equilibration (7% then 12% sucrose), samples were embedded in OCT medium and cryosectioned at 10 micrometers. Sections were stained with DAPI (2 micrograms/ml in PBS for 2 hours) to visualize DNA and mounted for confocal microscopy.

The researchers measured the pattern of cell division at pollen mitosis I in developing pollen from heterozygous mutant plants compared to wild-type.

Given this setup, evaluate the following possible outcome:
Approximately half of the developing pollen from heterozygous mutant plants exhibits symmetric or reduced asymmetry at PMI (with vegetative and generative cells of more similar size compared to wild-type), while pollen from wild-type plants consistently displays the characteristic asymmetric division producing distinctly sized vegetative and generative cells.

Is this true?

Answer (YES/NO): YES